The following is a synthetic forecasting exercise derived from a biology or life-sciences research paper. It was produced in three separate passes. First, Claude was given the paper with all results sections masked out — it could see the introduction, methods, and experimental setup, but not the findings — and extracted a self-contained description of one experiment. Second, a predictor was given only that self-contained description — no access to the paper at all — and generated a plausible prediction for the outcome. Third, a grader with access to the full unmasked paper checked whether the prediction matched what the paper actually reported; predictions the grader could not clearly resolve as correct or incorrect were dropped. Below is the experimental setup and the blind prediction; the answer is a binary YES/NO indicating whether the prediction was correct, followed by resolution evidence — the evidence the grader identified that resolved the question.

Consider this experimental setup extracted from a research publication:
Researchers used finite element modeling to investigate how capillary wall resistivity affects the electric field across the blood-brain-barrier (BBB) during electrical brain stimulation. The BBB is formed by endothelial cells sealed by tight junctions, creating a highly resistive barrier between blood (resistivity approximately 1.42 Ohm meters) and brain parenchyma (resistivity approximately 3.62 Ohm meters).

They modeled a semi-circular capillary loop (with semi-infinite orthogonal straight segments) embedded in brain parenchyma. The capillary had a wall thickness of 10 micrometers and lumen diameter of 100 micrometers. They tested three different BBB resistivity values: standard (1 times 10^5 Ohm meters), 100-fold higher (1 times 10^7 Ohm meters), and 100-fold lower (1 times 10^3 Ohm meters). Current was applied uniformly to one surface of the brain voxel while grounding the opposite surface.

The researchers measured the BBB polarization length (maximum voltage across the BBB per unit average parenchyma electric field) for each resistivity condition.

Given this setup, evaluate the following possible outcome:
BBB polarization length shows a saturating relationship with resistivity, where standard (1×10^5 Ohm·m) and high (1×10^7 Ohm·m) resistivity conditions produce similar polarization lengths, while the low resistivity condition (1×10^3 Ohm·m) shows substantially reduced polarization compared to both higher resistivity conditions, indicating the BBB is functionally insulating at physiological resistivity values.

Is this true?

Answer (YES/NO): NO